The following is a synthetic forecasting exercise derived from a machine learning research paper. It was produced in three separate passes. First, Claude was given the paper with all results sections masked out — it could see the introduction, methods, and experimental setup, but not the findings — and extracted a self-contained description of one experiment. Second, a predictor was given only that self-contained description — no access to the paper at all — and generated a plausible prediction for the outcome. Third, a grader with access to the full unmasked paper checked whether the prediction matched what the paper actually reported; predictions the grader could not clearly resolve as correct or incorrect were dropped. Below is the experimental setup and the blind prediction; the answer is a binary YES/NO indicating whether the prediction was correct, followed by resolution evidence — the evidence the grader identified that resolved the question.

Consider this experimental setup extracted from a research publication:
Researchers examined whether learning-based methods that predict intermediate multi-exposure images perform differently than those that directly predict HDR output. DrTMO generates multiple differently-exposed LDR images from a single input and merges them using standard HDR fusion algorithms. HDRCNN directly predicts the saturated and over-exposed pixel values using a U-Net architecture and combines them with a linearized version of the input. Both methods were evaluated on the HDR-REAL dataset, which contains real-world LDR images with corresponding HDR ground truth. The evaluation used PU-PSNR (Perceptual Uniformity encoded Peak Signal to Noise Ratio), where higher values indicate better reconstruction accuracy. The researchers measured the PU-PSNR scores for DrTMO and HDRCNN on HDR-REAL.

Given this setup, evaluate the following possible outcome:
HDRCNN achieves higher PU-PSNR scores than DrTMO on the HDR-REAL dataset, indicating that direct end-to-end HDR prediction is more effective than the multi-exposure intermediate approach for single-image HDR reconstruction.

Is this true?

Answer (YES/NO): YES